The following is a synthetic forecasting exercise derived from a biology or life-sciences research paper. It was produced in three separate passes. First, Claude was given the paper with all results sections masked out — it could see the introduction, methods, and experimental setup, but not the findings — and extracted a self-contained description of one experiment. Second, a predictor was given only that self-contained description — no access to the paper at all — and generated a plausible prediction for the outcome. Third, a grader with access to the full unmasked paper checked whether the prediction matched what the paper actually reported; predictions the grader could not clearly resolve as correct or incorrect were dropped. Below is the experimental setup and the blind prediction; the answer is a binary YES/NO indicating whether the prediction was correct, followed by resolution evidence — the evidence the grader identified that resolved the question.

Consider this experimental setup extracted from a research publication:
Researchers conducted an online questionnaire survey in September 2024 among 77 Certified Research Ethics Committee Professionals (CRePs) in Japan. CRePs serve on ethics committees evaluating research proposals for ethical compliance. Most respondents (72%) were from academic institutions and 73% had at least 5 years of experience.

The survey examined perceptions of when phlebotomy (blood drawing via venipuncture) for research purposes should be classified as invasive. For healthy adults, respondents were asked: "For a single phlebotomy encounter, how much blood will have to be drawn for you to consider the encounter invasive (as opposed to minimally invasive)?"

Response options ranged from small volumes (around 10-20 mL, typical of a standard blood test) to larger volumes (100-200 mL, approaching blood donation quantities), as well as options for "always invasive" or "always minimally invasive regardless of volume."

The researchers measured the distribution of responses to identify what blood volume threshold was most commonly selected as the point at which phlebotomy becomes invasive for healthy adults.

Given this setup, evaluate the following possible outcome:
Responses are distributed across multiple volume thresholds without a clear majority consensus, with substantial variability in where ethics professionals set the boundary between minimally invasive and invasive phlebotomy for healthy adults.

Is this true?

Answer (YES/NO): NO